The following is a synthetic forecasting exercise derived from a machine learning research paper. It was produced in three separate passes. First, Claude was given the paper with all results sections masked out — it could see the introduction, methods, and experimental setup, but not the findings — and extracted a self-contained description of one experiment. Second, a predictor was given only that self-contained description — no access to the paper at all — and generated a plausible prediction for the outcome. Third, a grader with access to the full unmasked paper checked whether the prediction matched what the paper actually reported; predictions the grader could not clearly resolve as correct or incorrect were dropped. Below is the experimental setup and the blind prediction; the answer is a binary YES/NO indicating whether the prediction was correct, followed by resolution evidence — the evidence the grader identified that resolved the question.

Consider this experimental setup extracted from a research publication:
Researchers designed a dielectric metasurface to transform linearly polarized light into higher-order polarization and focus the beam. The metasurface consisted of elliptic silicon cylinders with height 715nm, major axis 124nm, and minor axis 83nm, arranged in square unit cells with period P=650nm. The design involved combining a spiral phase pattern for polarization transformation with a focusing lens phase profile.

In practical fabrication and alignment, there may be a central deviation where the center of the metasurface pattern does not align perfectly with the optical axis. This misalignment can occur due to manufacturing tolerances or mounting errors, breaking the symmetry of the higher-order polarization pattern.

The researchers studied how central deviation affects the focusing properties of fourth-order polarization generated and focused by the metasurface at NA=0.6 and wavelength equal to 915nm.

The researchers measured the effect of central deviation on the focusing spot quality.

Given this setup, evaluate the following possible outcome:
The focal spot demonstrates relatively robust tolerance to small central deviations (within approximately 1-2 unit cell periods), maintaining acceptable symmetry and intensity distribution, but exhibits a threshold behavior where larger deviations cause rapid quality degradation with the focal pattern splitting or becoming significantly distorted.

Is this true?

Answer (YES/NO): NO